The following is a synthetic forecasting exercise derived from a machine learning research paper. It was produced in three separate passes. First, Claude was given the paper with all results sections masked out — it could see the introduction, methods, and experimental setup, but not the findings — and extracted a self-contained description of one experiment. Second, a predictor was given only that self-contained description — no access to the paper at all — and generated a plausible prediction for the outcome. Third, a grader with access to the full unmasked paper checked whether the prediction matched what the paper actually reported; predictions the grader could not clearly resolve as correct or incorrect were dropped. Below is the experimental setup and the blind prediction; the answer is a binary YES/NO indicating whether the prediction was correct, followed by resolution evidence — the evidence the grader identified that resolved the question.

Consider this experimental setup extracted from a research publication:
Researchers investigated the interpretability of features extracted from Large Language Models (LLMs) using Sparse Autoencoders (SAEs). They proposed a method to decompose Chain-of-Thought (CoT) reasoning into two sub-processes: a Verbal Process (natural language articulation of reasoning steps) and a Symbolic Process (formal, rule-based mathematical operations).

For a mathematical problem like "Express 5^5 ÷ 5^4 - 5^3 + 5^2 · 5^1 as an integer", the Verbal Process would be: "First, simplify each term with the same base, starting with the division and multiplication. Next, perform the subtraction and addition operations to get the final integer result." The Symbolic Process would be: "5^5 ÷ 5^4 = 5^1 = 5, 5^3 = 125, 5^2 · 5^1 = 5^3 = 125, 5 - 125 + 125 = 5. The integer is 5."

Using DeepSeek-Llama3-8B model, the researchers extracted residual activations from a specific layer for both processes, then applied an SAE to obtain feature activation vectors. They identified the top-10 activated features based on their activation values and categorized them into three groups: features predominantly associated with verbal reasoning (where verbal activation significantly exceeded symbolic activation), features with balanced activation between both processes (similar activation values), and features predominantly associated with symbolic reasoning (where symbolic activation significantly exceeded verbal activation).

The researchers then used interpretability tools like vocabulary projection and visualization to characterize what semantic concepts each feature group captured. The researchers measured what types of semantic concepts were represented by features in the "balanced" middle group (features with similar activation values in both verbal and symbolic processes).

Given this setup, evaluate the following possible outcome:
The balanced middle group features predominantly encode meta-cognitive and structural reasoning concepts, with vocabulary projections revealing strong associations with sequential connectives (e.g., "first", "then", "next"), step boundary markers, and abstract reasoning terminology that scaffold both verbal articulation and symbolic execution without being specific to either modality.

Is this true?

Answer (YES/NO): NO